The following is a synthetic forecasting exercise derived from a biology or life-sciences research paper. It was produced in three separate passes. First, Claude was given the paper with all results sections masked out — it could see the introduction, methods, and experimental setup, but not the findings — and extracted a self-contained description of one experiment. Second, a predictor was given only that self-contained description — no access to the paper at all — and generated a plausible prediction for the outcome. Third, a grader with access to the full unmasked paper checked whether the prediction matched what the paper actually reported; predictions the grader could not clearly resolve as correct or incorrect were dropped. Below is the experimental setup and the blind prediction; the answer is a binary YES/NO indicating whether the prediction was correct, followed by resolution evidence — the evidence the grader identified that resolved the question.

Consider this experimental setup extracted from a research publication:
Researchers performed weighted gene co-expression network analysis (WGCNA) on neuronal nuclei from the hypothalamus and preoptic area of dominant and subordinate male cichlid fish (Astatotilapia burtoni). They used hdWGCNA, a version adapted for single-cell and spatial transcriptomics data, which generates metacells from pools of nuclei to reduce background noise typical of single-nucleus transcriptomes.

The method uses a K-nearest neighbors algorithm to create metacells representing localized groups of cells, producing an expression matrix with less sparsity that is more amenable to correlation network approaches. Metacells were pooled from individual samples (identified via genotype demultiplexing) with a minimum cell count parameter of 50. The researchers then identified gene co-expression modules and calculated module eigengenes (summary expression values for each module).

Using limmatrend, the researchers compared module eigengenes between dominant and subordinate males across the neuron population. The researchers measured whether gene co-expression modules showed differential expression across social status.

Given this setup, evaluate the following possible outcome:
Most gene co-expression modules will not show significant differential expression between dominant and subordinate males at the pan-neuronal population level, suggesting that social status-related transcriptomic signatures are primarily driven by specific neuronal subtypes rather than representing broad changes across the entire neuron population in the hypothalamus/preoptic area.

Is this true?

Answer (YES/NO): NO